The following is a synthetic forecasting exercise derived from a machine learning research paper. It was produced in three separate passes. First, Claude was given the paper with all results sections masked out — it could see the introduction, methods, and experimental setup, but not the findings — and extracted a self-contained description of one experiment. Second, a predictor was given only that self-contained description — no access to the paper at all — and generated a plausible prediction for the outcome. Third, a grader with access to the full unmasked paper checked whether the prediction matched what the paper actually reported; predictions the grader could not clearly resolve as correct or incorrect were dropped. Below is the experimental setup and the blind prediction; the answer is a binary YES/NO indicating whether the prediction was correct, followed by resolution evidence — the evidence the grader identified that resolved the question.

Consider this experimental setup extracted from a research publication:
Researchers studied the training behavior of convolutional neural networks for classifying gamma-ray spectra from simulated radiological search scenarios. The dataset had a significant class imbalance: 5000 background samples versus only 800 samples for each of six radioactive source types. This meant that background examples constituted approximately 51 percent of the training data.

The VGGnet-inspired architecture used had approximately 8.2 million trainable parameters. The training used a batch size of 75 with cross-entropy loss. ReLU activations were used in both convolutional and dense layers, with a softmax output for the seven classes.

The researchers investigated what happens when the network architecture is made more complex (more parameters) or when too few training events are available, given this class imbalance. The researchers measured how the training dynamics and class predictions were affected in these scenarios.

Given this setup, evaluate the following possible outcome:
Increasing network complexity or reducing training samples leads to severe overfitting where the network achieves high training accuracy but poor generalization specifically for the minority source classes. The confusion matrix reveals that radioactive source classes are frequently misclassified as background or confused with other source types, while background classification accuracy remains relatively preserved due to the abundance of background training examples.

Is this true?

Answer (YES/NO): NO